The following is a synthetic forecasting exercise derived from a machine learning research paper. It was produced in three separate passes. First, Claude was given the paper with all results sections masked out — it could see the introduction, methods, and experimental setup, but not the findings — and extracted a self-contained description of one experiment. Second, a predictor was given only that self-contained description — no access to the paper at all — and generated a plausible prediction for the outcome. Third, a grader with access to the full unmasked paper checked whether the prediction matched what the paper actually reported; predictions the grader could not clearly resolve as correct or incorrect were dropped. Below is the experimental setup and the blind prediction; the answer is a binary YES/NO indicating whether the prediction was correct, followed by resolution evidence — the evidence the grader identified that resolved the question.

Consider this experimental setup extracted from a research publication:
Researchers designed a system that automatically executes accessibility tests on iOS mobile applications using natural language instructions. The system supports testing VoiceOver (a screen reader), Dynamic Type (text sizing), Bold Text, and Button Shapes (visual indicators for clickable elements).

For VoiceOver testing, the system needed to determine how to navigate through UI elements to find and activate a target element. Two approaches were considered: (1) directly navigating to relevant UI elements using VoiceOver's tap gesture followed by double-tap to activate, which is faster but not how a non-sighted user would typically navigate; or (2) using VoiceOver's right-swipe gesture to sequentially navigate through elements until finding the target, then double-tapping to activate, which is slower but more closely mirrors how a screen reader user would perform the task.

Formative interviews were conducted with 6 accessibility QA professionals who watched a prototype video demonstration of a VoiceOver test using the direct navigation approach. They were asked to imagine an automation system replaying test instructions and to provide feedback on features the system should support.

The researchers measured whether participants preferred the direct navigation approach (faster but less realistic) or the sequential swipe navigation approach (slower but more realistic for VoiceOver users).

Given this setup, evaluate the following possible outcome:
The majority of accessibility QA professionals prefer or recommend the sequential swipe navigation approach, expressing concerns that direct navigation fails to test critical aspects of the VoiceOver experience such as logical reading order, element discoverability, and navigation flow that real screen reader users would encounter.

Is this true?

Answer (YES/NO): NO